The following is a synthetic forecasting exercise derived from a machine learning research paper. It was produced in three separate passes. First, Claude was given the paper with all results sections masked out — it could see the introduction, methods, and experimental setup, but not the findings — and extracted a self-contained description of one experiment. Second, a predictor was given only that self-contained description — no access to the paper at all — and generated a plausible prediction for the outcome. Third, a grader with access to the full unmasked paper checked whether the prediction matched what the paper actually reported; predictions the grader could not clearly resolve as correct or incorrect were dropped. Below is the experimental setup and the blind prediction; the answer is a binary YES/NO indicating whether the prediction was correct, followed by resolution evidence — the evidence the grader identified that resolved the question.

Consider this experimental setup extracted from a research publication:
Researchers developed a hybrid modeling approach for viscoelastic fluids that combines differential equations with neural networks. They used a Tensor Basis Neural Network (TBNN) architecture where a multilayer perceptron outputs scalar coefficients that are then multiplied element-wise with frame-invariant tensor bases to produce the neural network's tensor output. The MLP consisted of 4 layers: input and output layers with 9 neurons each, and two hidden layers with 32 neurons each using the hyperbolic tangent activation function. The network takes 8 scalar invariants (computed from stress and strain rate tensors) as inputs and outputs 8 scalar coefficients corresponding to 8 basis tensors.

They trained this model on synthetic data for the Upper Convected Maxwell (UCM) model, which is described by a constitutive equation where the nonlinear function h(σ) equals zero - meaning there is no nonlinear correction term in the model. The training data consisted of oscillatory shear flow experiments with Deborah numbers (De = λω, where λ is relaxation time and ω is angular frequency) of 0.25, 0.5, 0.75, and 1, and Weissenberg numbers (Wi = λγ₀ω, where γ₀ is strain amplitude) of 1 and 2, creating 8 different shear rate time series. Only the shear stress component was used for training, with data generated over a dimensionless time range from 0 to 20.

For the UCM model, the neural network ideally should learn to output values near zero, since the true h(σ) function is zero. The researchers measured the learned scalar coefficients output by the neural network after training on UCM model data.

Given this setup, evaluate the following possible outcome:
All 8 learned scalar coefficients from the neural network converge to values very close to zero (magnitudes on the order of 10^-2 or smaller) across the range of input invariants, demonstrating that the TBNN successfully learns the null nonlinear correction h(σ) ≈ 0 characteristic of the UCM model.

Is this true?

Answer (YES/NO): NO